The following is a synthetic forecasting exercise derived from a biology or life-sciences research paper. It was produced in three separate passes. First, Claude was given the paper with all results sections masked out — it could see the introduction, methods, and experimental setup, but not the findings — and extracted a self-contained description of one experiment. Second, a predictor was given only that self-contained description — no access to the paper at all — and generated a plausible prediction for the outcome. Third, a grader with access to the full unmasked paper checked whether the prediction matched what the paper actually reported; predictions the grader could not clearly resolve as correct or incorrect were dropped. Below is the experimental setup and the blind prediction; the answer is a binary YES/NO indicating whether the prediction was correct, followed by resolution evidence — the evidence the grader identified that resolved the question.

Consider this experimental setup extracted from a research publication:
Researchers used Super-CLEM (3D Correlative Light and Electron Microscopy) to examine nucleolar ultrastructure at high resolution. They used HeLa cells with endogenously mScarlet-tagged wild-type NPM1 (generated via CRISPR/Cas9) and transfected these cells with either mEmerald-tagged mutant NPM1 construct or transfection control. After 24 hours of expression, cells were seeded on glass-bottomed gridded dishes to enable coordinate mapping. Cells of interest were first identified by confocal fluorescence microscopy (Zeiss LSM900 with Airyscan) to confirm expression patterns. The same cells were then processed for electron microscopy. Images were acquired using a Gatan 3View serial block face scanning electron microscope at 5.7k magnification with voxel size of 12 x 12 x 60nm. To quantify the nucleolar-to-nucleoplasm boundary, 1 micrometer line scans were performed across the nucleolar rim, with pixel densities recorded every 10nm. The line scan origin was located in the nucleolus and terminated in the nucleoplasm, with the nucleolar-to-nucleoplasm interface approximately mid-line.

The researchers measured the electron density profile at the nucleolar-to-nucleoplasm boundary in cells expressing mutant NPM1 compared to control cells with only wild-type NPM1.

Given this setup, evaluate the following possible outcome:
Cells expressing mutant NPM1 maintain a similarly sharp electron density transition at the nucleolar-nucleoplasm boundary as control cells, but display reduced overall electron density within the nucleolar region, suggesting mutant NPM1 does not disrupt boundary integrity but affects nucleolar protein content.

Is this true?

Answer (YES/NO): NO